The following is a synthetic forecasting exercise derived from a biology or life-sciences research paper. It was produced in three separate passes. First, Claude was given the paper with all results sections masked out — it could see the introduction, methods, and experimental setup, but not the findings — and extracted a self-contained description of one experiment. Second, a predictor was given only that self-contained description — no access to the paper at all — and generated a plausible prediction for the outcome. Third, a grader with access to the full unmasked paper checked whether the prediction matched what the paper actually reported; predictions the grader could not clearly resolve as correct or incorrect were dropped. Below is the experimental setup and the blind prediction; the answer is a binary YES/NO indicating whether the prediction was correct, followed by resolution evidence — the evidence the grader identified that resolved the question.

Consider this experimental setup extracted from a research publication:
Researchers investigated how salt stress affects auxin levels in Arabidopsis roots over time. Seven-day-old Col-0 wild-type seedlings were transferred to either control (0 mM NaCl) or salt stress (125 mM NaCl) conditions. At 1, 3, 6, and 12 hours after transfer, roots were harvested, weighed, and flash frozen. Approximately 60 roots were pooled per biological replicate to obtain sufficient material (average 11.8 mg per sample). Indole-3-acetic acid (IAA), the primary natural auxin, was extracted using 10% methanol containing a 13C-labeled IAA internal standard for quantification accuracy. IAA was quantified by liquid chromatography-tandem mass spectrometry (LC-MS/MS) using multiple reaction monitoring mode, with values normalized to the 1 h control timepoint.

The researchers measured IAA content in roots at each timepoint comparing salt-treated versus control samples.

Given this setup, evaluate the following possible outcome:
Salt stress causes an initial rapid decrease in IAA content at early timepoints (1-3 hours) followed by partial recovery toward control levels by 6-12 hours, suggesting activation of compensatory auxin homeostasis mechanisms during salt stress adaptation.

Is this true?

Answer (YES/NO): NO